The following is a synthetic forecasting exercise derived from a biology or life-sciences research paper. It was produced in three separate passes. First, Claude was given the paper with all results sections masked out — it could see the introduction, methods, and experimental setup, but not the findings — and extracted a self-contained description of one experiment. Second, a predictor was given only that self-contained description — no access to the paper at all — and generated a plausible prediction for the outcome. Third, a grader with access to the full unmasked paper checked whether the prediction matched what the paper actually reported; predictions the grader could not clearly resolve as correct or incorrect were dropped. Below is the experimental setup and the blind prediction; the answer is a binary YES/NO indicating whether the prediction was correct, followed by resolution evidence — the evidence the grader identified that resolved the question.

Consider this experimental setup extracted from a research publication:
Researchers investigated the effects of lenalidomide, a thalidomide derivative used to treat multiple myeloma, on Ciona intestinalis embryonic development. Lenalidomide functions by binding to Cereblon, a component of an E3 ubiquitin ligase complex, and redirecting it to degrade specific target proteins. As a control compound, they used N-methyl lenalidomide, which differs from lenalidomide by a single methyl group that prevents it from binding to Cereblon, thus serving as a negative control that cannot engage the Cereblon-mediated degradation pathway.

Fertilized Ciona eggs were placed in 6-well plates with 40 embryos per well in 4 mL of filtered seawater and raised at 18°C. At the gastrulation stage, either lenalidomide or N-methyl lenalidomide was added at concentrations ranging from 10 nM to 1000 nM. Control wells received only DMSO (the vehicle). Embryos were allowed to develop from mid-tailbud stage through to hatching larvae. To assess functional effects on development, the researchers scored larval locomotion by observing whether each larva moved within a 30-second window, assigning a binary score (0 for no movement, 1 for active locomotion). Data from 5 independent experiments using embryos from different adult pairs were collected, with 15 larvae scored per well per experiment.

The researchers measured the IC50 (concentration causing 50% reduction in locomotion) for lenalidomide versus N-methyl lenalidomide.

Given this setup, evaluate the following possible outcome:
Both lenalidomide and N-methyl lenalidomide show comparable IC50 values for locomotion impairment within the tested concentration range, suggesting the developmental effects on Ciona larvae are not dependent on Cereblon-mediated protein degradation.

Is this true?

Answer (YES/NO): YES